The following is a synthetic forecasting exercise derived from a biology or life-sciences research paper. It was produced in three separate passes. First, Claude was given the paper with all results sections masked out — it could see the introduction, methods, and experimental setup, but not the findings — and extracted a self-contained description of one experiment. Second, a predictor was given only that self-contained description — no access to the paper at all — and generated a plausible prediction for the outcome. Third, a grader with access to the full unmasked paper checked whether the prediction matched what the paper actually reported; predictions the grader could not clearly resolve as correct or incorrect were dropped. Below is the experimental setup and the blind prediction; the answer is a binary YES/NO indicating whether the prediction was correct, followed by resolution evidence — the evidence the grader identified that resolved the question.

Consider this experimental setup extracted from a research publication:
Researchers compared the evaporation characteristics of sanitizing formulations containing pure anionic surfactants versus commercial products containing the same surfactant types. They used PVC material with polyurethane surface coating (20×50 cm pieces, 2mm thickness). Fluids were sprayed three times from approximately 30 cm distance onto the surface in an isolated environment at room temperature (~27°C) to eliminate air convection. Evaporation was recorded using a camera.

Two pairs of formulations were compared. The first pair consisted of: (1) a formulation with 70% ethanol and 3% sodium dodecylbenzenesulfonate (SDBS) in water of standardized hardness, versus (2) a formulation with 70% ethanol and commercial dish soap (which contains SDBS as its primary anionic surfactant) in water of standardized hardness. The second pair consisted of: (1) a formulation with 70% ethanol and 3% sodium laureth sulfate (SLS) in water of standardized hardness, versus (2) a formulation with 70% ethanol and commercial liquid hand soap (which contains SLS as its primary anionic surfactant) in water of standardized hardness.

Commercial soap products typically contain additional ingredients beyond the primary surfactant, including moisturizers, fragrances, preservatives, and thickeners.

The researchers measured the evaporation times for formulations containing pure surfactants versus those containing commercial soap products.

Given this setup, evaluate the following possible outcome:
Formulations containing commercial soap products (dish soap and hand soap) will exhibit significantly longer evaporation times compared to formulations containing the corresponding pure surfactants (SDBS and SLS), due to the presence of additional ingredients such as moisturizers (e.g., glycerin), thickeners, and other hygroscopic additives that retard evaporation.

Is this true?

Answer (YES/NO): YES